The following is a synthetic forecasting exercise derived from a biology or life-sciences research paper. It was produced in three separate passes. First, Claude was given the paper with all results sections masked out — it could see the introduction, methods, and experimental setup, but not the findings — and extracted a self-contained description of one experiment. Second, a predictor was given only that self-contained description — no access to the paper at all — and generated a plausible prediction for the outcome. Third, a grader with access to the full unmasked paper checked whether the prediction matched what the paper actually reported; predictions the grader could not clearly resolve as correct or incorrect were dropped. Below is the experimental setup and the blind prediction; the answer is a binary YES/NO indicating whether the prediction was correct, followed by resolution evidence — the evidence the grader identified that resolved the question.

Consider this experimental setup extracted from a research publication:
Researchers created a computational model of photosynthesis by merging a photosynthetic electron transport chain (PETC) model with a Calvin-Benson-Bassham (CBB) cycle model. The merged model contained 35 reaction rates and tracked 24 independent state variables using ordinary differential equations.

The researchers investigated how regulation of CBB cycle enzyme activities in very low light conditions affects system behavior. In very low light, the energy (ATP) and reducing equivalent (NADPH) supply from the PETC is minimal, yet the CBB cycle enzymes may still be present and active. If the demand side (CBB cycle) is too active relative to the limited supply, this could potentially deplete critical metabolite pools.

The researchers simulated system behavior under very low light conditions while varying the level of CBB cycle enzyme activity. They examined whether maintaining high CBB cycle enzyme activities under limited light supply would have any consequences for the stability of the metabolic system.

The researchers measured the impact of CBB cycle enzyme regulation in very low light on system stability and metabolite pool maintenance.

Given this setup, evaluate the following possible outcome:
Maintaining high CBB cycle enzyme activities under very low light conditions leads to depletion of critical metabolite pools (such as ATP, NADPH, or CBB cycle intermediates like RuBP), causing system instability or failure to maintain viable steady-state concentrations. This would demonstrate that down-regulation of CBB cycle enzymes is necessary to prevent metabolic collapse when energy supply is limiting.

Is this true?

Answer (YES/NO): YES